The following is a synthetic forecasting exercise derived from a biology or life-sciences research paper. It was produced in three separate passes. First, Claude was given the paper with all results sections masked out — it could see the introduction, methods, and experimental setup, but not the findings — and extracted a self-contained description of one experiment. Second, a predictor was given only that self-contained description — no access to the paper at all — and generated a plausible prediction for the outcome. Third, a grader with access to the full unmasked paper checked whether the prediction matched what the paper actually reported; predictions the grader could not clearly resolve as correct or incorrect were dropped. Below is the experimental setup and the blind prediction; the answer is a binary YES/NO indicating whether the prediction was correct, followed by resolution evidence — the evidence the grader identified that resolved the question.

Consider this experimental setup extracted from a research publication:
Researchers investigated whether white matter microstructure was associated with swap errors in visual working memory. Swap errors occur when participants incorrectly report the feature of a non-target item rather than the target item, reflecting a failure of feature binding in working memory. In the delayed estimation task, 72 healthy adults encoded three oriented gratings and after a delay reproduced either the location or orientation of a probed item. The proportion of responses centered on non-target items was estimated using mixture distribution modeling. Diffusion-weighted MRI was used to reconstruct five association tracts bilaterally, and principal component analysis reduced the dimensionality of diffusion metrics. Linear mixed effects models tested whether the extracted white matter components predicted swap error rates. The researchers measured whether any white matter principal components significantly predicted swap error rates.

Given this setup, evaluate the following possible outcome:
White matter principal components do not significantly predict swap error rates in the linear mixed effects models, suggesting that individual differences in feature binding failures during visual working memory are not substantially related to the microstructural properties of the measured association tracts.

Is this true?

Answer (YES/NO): NO